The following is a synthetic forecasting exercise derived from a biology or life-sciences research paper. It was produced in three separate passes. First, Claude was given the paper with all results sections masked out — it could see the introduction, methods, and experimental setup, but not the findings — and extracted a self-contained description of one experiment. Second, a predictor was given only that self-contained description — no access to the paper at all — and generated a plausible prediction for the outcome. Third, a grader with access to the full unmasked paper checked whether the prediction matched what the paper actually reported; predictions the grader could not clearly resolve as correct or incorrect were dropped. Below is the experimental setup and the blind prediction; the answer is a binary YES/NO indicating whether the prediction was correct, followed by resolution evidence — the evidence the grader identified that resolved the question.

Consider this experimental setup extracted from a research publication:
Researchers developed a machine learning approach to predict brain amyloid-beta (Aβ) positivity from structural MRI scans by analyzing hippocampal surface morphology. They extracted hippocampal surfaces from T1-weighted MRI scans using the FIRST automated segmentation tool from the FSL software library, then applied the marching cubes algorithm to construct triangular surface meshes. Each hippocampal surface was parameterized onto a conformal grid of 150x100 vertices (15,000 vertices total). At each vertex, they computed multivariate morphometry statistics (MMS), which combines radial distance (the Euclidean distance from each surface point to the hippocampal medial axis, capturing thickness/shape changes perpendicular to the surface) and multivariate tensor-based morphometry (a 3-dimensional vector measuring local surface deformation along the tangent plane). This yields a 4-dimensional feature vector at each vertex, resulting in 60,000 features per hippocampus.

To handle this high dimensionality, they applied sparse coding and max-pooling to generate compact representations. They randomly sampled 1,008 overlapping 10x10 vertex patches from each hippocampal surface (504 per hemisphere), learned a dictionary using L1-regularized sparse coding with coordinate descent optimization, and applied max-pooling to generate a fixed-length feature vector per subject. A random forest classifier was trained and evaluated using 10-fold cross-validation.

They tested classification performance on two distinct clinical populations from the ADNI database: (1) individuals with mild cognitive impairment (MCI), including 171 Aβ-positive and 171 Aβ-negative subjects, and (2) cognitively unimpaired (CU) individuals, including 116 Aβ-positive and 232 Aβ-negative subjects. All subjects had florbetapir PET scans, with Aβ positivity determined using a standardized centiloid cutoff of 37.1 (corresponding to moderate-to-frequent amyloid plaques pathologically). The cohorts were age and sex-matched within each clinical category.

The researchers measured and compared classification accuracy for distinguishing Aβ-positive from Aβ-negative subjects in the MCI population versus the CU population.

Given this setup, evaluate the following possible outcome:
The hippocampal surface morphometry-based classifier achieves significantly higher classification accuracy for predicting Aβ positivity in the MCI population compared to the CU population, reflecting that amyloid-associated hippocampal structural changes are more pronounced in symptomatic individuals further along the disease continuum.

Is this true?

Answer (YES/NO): YES